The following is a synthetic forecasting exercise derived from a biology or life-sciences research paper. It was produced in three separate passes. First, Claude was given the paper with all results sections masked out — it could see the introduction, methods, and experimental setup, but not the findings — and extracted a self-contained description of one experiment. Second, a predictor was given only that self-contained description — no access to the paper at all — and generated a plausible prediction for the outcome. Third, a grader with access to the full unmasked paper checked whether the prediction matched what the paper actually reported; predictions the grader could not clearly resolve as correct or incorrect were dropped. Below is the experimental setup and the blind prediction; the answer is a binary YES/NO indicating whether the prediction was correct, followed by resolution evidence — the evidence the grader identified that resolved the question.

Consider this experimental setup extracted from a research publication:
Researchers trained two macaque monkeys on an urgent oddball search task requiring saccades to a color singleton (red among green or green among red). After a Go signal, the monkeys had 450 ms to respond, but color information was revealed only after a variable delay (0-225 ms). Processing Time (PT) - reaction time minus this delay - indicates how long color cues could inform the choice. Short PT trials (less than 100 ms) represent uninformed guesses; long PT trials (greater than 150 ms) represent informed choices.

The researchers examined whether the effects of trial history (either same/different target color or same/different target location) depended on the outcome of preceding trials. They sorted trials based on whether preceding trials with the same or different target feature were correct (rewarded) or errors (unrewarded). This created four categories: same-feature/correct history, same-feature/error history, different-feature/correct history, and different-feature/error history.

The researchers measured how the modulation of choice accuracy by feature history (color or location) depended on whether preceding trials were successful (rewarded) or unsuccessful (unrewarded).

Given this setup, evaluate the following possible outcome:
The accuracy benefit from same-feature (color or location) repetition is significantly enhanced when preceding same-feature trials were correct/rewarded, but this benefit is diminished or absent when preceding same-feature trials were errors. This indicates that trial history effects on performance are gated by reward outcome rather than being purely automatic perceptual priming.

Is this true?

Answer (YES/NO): YES